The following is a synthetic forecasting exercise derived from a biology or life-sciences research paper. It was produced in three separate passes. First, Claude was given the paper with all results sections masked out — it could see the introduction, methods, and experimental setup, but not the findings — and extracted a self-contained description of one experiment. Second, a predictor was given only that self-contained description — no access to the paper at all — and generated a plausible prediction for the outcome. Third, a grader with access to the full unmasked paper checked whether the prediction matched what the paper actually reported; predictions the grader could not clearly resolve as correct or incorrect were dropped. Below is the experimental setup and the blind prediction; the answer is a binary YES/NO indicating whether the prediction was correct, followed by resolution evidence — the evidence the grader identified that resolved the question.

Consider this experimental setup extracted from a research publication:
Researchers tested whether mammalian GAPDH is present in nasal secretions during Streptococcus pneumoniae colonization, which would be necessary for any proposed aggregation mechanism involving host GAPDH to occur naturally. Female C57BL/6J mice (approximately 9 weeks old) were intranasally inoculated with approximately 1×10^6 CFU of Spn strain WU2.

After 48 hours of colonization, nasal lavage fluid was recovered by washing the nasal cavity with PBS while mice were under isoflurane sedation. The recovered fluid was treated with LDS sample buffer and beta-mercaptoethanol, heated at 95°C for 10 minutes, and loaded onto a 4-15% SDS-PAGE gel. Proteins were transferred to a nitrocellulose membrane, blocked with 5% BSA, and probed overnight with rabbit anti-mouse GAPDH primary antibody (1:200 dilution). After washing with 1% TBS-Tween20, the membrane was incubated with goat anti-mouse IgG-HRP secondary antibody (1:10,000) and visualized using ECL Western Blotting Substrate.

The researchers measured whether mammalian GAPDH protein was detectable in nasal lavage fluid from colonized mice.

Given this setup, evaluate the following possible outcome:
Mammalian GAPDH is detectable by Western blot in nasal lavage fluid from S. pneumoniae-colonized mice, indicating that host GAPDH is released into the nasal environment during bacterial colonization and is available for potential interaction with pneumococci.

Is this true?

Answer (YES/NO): NO